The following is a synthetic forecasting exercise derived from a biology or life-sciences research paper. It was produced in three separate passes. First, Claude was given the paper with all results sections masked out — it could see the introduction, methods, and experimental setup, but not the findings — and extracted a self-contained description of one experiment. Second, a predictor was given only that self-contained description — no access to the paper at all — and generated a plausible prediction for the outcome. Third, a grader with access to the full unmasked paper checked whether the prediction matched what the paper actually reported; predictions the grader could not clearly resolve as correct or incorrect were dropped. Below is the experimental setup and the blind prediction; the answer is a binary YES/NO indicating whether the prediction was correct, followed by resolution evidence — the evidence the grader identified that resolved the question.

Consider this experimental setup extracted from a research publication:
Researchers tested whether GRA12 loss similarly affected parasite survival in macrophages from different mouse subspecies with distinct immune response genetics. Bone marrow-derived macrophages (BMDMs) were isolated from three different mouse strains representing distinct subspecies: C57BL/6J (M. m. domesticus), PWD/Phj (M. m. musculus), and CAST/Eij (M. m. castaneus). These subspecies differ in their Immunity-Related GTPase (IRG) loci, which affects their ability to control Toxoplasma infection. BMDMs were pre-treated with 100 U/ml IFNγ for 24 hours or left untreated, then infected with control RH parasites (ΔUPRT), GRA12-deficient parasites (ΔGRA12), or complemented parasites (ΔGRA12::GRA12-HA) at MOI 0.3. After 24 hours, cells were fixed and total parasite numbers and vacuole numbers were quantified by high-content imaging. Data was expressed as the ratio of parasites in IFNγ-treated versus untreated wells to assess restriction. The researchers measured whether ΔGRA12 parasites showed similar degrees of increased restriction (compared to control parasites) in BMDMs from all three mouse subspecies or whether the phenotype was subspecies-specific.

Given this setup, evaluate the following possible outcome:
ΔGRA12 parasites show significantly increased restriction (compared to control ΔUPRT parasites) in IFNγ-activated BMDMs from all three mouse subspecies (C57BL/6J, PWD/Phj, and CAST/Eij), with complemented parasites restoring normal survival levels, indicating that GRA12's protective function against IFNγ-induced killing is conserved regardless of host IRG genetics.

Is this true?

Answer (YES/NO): YES